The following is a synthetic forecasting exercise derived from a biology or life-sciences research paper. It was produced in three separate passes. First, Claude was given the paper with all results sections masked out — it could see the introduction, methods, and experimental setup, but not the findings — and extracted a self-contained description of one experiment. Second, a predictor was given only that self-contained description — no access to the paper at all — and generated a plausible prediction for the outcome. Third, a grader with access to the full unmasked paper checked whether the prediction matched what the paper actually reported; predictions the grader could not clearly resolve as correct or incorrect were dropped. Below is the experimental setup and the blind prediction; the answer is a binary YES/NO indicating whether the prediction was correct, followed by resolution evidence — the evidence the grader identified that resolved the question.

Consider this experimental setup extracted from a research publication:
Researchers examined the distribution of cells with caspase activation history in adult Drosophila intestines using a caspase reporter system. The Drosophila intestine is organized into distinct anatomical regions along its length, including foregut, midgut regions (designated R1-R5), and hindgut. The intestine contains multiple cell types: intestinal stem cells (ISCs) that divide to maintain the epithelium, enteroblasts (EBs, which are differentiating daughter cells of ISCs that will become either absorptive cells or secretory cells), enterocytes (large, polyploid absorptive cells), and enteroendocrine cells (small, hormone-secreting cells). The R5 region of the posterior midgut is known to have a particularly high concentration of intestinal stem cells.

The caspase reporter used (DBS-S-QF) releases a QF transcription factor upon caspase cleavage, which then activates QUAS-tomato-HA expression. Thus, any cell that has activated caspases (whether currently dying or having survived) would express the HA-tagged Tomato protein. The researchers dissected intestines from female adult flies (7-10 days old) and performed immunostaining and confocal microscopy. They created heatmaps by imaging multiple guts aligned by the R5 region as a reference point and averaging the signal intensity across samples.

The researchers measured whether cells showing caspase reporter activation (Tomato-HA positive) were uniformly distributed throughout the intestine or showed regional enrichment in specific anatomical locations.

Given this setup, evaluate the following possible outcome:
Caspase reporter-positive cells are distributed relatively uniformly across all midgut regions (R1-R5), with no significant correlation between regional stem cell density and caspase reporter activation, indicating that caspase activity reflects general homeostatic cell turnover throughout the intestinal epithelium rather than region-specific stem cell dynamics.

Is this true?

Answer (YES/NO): NO